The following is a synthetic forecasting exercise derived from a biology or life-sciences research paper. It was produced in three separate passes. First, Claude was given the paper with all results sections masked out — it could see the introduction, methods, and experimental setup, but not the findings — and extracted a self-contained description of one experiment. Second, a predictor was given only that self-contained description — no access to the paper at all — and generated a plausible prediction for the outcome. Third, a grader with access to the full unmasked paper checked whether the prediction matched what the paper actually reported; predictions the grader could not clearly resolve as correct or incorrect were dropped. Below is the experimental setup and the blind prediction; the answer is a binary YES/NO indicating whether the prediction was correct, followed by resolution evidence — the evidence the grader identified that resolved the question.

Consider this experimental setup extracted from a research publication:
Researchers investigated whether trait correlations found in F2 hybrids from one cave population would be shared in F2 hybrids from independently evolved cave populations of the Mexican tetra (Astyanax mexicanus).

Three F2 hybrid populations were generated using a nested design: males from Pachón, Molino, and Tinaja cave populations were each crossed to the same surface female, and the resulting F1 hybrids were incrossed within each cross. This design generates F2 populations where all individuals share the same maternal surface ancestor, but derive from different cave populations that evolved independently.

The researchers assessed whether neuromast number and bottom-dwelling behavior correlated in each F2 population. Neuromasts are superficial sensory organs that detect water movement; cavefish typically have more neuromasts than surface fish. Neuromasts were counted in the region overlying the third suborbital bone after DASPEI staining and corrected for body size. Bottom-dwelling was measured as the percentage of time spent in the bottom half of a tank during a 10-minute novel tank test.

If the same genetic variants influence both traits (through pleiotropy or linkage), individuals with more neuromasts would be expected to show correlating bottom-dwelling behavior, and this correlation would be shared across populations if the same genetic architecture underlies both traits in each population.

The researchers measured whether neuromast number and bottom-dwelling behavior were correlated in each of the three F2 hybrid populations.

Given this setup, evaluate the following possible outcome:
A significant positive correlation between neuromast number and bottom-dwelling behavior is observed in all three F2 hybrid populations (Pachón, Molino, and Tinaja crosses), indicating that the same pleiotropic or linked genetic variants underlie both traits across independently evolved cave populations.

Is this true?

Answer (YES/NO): NO